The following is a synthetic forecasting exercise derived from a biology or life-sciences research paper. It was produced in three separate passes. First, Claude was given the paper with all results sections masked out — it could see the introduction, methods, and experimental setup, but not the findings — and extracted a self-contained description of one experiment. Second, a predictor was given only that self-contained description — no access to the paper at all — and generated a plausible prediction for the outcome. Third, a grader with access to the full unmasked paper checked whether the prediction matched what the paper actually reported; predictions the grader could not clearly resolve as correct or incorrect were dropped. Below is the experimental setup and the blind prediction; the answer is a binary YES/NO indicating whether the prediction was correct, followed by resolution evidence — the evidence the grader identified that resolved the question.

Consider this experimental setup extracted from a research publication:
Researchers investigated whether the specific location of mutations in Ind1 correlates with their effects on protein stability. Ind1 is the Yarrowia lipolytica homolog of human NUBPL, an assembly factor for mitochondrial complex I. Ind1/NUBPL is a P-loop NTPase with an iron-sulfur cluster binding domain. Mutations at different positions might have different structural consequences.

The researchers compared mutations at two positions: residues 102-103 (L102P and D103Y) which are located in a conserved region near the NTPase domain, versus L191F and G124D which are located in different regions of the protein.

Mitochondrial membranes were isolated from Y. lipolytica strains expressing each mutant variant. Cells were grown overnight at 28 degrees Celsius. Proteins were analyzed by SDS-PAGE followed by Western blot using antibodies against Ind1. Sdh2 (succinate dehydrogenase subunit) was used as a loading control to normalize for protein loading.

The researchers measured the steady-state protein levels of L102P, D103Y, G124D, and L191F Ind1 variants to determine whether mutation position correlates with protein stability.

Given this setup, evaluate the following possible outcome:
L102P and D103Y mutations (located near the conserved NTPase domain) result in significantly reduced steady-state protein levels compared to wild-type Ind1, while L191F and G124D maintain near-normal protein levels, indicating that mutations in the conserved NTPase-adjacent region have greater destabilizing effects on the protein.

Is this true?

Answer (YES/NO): NO